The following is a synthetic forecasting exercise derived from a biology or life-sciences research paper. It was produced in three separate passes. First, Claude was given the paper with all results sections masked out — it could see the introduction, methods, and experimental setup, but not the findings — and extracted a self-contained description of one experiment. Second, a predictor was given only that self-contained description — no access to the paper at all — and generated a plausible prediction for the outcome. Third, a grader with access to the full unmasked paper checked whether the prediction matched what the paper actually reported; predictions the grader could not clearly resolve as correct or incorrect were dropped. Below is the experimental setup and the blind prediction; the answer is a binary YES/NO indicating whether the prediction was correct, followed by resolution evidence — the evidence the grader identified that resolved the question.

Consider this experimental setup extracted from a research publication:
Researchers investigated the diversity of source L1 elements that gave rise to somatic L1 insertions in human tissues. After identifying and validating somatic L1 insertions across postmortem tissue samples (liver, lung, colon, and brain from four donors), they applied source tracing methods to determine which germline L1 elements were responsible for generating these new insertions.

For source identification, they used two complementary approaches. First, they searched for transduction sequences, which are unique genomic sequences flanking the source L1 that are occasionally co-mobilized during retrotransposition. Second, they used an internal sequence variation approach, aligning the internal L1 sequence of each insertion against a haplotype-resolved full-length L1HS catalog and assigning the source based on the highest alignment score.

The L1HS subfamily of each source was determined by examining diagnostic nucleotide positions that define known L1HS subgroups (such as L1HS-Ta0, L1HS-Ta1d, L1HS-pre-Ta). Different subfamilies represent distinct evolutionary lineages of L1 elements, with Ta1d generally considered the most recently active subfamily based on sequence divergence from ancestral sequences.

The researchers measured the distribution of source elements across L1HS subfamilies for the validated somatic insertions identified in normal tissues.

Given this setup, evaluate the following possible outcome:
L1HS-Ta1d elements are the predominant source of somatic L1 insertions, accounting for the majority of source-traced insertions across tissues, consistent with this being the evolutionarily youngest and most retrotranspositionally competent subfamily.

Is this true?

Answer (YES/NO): NO